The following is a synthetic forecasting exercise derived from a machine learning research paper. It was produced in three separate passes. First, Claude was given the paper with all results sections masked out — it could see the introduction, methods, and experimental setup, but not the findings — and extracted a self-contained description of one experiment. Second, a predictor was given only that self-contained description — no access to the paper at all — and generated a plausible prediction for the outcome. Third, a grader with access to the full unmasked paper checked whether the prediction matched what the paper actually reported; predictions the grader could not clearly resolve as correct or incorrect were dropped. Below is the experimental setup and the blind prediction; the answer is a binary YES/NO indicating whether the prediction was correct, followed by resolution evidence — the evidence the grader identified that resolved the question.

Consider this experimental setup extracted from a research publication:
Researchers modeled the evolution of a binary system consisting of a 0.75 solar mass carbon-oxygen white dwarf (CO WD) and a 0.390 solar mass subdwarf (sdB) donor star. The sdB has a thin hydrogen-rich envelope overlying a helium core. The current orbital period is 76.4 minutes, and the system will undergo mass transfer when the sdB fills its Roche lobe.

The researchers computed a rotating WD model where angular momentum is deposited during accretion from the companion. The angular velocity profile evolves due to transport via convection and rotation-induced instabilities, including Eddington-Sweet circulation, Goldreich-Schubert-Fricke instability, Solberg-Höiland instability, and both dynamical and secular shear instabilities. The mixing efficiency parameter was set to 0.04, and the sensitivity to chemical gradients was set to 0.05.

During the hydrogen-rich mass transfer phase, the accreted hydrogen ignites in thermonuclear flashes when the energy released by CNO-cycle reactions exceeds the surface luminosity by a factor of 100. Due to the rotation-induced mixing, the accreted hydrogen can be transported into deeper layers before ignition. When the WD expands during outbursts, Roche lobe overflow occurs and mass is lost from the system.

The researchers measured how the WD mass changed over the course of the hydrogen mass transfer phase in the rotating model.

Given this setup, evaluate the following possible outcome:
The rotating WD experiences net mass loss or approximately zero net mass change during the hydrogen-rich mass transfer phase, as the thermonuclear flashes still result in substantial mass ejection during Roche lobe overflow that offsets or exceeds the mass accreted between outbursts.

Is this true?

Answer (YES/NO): YES